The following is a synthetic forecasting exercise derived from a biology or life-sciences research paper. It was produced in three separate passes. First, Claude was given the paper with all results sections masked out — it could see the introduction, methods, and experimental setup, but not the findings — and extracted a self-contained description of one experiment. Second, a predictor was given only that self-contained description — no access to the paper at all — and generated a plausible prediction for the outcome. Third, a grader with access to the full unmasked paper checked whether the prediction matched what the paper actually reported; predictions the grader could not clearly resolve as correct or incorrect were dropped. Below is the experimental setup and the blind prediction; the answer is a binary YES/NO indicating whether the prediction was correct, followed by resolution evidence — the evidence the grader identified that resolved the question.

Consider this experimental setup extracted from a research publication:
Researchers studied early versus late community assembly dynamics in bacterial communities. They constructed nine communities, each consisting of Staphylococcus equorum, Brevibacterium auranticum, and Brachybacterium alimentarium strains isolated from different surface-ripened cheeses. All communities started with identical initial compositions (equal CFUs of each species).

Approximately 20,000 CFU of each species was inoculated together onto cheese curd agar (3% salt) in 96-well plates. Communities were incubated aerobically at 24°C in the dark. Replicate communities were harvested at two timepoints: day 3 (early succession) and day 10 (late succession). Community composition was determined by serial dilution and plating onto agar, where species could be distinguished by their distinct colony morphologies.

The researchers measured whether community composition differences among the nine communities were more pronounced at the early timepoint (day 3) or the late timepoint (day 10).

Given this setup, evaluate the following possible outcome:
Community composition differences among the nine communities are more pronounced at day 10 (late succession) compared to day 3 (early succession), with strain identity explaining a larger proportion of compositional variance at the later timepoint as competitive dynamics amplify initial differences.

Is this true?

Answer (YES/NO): YES